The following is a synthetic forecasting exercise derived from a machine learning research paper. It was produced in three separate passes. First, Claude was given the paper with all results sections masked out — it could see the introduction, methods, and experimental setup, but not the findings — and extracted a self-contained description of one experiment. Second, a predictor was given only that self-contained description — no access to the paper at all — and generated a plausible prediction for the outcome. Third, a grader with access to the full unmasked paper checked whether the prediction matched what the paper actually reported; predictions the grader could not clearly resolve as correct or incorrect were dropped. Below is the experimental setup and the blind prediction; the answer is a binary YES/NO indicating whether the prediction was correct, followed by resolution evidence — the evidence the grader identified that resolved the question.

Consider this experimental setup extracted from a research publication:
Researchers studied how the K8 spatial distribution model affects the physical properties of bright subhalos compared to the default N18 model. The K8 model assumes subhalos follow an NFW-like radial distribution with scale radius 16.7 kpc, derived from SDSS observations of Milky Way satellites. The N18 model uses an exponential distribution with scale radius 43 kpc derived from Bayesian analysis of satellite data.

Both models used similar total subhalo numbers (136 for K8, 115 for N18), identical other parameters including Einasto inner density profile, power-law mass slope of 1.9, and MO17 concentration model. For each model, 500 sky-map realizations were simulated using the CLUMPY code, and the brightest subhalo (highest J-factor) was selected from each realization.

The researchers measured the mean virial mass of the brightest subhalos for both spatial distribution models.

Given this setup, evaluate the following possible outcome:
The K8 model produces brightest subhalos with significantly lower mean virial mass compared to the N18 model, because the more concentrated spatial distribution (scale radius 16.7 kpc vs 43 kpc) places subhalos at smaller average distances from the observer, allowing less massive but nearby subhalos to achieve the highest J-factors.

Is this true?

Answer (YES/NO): NO